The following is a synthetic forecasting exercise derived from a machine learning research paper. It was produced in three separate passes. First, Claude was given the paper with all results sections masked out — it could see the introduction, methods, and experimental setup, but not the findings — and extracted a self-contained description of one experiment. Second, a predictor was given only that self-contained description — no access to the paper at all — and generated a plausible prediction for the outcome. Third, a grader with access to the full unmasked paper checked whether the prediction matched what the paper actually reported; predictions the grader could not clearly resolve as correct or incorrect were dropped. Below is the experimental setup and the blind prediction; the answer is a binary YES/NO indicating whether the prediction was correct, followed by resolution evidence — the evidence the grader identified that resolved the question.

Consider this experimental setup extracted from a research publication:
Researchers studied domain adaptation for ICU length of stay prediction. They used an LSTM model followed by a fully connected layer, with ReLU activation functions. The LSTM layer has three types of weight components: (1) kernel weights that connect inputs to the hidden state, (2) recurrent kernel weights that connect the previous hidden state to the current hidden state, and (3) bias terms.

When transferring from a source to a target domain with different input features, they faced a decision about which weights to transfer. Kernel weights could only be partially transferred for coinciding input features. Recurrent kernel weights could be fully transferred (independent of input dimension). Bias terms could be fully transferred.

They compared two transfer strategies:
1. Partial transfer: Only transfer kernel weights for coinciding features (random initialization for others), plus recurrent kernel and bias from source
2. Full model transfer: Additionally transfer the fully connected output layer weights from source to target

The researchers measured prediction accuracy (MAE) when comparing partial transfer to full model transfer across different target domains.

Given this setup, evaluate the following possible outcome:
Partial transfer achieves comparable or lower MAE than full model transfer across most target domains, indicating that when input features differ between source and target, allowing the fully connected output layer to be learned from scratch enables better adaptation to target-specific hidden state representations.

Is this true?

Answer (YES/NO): NO